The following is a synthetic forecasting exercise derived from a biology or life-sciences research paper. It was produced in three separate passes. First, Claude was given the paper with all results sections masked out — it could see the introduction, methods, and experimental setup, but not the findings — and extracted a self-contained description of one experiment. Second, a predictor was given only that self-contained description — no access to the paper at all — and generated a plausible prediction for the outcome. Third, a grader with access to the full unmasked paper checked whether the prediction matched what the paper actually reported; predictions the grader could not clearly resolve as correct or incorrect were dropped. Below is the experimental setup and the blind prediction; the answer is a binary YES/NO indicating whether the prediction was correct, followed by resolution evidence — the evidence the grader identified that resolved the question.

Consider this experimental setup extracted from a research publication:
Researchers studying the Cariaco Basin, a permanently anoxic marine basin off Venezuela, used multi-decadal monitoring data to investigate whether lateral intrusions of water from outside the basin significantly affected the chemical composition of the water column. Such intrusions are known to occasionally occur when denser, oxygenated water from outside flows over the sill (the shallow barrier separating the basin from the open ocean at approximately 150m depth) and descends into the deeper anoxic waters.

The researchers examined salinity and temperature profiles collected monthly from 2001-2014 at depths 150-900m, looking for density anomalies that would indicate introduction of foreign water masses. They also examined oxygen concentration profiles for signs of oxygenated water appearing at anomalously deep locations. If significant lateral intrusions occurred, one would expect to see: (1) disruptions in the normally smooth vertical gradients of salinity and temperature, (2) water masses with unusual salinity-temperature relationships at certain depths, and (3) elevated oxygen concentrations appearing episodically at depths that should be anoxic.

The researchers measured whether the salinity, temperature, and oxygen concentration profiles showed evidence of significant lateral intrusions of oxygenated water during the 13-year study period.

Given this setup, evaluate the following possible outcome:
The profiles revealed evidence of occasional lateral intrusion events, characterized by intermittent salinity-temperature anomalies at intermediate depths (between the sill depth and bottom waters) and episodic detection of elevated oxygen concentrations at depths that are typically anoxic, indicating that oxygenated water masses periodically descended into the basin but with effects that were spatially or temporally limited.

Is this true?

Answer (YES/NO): NO